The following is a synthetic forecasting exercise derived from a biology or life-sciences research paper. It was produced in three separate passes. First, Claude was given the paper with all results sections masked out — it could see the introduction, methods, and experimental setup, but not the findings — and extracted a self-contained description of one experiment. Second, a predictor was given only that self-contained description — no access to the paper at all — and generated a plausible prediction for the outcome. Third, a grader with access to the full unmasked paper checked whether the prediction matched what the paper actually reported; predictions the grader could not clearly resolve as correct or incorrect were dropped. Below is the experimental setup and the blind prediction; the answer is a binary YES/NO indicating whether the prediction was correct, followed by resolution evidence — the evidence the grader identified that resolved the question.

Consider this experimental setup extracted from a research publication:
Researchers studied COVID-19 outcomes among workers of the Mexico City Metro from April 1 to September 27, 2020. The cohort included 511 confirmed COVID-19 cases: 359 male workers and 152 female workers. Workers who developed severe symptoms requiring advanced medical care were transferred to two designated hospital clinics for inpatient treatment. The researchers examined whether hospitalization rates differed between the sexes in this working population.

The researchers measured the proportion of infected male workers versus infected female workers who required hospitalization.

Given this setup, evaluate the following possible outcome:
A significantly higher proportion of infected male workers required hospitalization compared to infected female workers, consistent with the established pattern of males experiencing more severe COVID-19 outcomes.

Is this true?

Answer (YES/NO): NO